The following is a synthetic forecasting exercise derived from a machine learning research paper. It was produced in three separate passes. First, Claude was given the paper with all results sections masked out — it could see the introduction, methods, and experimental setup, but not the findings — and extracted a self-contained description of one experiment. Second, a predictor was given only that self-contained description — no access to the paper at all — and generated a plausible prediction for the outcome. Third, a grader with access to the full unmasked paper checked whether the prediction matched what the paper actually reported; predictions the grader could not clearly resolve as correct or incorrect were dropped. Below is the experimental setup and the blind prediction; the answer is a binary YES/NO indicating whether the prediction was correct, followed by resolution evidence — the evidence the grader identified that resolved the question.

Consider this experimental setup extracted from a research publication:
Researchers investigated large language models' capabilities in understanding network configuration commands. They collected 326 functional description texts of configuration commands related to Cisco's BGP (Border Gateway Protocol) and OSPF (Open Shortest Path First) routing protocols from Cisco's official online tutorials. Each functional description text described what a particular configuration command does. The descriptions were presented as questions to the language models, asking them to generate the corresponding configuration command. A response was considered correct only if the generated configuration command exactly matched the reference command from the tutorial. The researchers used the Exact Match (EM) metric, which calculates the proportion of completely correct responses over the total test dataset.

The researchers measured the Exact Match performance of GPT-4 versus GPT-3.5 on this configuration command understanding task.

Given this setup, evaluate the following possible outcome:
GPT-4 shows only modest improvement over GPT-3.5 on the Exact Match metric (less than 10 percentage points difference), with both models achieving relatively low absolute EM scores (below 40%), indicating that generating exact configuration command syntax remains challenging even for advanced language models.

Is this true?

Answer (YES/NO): YES